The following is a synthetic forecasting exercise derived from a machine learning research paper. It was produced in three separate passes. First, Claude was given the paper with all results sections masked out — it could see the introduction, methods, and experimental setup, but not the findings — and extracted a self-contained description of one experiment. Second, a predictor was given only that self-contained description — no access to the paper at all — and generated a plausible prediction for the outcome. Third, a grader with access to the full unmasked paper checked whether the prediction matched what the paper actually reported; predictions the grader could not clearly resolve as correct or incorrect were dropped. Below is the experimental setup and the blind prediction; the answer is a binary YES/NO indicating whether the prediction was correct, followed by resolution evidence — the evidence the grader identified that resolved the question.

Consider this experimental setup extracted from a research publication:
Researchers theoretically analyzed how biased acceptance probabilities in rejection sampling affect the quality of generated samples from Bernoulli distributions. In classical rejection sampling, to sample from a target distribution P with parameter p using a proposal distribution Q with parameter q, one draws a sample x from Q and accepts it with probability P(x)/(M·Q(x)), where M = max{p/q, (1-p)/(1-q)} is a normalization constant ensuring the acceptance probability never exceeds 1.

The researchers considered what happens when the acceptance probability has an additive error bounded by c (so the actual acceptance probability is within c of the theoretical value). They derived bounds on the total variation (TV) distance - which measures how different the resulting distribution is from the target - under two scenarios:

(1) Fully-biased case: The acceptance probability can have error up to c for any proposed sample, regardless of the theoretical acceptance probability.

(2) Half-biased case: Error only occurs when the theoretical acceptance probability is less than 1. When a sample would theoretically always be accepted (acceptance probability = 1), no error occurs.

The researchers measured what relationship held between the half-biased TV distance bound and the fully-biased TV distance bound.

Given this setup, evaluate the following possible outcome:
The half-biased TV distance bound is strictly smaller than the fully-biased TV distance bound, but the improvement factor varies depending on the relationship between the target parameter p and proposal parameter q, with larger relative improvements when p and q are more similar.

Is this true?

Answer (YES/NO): NO